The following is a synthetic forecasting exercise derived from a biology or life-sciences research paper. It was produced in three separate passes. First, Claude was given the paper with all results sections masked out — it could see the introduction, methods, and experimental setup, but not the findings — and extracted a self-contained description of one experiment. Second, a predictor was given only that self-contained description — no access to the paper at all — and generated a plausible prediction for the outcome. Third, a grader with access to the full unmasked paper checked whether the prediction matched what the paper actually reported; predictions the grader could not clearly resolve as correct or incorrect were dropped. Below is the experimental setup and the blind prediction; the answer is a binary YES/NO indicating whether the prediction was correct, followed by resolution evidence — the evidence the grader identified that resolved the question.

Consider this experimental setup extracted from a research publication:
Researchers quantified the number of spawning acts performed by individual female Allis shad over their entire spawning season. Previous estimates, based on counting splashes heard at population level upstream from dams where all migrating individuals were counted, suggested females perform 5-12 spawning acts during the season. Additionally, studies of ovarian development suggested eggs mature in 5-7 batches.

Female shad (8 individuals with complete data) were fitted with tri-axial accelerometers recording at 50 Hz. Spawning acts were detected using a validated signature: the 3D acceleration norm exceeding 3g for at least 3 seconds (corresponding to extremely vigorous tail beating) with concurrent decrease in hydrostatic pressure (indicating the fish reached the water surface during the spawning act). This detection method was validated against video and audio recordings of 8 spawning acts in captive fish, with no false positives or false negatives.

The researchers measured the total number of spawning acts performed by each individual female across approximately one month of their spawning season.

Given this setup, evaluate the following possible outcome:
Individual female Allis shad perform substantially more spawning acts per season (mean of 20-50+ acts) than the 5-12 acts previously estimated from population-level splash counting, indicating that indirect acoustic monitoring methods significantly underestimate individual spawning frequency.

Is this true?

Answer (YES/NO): NO